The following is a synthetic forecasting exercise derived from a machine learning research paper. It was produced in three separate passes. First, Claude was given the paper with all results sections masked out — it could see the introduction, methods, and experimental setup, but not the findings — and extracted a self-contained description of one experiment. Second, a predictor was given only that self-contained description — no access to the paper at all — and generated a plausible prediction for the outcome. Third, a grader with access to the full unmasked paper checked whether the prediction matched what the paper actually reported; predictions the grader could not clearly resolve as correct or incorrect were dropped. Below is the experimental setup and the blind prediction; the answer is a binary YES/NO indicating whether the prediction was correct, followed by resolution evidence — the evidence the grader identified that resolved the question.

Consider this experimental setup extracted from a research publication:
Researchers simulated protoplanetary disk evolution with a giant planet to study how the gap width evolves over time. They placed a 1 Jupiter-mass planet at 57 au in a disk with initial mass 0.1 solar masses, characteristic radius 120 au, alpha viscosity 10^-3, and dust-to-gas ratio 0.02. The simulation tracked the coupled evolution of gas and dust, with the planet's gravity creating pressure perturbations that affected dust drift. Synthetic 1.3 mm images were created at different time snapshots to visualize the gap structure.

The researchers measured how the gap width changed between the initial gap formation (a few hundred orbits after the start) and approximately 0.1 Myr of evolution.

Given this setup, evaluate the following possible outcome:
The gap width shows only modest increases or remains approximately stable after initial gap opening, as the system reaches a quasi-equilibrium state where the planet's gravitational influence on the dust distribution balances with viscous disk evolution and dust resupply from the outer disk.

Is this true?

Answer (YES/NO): NO